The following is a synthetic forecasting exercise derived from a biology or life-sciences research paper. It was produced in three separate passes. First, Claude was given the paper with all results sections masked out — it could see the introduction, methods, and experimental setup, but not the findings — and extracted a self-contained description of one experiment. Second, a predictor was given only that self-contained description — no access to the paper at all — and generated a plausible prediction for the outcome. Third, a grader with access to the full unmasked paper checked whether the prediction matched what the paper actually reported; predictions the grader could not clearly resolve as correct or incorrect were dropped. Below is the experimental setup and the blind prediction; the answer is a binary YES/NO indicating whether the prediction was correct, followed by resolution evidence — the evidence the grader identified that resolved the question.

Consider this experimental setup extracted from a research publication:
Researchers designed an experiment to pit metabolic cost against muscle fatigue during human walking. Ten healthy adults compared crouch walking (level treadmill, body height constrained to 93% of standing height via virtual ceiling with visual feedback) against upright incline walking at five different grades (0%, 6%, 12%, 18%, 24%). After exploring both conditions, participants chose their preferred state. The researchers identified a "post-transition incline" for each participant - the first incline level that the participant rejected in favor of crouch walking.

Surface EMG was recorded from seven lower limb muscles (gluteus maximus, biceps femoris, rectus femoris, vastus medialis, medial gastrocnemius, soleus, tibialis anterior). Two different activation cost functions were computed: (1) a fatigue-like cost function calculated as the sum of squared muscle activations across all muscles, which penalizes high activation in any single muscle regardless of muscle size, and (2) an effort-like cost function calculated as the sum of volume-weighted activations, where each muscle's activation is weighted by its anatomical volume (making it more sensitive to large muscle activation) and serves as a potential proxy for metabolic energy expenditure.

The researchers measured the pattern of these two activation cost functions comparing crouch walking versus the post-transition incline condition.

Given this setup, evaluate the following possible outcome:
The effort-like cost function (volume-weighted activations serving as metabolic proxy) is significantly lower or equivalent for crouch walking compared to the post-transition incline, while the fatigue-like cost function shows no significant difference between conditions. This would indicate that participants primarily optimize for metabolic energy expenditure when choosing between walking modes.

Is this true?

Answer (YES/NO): NO